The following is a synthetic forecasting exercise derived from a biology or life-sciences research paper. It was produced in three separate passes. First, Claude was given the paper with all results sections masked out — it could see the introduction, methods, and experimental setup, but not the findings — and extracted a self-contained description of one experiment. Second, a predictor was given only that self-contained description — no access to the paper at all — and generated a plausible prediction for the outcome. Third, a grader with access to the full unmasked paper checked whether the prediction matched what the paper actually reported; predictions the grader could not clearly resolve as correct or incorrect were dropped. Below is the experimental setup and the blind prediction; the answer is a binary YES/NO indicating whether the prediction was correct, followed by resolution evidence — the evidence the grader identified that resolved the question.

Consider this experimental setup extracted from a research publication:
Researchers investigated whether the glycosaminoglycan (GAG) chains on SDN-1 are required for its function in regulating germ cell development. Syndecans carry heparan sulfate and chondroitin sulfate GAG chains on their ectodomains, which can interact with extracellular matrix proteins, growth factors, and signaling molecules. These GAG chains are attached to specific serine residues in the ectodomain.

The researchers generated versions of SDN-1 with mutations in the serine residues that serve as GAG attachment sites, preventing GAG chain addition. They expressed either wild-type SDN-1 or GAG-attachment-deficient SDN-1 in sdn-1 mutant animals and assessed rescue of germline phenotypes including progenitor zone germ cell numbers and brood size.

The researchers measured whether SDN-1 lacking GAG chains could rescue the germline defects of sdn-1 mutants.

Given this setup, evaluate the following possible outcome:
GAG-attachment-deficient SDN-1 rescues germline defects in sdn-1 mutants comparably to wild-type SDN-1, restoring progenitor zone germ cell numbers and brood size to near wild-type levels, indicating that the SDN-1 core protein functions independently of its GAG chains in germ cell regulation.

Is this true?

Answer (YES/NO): NO